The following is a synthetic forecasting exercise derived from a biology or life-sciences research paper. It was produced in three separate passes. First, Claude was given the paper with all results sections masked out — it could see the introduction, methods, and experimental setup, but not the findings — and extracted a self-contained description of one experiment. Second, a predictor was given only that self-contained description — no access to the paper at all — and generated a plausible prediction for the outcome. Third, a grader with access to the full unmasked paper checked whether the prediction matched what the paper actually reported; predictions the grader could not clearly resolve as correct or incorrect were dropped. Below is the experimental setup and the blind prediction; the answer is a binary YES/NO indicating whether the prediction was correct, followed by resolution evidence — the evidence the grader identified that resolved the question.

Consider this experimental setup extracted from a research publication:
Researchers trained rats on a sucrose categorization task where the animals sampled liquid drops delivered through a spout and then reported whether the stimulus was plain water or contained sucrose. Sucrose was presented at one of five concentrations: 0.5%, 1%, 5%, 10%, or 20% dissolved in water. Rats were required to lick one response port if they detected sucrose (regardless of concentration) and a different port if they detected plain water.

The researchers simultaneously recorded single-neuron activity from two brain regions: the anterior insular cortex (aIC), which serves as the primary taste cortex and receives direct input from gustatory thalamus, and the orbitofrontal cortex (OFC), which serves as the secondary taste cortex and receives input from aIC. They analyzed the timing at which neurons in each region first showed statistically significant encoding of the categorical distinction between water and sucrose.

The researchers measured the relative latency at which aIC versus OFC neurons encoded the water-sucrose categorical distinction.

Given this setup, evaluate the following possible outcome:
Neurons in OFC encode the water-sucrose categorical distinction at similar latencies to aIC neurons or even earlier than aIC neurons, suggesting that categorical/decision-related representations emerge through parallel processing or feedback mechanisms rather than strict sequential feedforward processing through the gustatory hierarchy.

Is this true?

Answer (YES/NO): NO